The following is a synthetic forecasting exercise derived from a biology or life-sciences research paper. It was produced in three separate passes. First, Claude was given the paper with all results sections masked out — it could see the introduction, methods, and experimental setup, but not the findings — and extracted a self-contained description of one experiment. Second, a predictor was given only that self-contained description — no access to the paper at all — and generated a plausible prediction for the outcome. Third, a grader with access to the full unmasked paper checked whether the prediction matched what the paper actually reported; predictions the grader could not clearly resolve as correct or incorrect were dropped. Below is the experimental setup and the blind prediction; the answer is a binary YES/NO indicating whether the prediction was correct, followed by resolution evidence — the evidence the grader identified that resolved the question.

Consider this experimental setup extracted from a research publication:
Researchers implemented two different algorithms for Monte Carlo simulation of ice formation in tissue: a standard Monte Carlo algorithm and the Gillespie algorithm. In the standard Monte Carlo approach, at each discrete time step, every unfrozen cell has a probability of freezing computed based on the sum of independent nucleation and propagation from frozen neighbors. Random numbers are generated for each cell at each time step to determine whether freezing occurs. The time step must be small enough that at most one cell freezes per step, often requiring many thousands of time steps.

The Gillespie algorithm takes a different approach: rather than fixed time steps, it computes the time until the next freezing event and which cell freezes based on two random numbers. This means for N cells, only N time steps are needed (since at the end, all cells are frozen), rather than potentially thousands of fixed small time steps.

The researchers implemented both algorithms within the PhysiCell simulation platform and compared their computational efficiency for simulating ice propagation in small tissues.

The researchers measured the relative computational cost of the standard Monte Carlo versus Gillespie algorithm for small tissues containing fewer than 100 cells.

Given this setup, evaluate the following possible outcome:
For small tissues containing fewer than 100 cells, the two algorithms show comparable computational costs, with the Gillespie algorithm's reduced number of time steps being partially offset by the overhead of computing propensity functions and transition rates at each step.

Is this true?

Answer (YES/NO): YES